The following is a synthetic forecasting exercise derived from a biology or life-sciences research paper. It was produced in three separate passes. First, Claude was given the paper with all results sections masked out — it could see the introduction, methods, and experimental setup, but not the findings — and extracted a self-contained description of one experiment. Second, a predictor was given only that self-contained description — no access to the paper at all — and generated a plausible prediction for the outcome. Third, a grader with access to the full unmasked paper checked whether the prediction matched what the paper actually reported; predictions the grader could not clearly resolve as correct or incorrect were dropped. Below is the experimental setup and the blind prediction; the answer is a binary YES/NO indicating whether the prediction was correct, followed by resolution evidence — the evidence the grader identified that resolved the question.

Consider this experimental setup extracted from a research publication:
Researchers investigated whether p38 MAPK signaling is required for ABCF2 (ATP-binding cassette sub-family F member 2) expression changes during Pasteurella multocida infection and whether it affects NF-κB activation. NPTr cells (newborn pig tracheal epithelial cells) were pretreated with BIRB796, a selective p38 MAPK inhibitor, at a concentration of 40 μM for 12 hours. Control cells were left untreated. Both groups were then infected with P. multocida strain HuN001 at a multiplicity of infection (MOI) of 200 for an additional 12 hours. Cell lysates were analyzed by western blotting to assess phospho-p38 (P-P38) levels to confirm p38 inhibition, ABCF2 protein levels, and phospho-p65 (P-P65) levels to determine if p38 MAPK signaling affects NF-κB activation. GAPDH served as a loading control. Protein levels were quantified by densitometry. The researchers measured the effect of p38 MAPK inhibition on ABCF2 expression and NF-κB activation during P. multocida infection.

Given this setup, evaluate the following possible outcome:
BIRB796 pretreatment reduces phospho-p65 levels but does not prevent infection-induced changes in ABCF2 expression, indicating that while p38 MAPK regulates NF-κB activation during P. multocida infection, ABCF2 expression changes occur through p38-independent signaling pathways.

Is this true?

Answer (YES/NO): NO